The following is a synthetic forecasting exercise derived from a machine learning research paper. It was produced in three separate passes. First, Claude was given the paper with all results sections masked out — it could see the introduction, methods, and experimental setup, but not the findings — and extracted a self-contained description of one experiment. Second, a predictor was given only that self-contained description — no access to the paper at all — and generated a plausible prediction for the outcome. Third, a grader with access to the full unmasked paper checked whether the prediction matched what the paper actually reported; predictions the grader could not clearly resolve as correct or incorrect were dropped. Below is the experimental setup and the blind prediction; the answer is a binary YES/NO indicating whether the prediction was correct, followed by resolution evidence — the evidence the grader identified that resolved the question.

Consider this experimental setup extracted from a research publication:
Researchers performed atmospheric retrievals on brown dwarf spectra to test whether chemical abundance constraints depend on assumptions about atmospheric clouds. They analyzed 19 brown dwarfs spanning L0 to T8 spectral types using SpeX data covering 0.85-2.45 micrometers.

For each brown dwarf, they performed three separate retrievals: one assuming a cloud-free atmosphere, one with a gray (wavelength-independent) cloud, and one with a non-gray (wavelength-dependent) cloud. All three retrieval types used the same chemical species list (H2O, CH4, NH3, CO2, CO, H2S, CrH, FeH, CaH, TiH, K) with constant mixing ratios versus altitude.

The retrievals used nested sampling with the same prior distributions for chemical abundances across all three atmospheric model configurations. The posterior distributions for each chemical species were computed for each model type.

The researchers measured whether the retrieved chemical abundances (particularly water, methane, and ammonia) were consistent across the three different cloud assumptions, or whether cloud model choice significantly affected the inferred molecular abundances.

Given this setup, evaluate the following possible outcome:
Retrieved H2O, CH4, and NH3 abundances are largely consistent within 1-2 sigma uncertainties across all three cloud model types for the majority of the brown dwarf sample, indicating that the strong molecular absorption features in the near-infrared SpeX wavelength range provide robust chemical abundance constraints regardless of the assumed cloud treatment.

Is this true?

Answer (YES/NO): YES